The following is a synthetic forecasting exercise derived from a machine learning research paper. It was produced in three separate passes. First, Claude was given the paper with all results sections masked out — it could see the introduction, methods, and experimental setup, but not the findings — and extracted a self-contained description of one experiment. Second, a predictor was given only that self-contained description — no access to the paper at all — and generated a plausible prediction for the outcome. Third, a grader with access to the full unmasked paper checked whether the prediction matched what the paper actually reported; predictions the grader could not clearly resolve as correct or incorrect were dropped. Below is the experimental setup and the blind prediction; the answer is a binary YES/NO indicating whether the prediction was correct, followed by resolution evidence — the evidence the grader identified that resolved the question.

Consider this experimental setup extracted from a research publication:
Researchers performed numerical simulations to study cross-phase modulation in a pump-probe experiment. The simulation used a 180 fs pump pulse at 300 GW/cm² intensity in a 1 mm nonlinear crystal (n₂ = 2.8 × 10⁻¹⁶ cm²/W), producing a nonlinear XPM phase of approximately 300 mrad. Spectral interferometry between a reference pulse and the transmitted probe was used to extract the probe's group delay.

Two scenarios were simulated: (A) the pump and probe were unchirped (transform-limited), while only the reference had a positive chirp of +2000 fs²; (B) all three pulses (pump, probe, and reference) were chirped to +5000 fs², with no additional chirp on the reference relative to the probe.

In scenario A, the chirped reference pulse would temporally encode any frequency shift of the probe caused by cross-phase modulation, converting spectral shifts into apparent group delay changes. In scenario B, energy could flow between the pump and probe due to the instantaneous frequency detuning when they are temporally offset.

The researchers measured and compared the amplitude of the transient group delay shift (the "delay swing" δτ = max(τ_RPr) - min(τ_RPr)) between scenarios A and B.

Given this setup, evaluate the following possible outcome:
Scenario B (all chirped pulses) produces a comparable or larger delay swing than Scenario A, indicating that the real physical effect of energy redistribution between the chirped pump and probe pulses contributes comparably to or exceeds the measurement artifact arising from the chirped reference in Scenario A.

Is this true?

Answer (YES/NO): YES